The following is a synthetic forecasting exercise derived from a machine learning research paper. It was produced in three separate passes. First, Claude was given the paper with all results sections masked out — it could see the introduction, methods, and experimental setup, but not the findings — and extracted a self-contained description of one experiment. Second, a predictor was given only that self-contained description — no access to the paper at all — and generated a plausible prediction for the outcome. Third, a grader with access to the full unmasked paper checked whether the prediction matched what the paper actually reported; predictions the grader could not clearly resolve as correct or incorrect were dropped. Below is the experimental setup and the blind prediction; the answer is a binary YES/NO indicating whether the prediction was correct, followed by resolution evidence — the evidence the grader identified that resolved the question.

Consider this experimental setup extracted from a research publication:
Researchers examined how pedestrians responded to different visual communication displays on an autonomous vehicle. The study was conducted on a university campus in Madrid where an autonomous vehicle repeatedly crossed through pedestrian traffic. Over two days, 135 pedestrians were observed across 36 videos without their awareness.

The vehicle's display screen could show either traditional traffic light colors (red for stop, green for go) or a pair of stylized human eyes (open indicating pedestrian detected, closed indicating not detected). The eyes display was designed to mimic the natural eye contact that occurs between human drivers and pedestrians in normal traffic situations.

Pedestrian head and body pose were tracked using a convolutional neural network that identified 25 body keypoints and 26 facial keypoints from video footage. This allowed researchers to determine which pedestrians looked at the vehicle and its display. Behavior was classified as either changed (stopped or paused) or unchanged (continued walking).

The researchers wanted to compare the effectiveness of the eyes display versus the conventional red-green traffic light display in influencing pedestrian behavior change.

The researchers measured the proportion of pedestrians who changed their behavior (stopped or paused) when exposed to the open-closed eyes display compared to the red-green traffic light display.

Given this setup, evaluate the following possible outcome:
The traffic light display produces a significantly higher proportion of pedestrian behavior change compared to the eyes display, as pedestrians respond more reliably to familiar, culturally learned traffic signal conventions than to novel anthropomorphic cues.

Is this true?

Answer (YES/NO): NO